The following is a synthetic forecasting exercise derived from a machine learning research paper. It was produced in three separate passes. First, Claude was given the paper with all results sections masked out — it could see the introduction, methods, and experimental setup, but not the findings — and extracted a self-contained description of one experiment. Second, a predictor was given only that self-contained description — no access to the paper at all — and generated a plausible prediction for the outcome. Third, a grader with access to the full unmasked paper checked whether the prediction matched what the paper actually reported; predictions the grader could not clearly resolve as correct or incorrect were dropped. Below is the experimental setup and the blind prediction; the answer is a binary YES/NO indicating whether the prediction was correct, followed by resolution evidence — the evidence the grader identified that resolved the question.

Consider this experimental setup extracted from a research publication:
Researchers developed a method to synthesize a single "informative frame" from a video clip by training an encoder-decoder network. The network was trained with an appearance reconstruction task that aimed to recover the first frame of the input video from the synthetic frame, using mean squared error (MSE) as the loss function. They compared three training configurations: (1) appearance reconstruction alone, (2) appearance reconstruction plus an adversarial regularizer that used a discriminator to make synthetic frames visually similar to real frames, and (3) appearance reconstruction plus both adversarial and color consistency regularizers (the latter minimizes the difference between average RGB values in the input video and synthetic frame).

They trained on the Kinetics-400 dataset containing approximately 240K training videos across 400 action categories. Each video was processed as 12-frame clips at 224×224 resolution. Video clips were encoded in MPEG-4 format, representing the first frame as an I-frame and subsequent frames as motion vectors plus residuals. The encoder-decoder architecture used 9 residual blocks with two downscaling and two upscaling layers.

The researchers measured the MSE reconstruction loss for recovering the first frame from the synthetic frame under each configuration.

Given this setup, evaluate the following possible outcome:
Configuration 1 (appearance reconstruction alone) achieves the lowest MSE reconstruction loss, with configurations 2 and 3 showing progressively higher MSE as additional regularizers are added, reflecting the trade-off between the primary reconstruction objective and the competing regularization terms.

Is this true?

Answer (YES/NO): NO